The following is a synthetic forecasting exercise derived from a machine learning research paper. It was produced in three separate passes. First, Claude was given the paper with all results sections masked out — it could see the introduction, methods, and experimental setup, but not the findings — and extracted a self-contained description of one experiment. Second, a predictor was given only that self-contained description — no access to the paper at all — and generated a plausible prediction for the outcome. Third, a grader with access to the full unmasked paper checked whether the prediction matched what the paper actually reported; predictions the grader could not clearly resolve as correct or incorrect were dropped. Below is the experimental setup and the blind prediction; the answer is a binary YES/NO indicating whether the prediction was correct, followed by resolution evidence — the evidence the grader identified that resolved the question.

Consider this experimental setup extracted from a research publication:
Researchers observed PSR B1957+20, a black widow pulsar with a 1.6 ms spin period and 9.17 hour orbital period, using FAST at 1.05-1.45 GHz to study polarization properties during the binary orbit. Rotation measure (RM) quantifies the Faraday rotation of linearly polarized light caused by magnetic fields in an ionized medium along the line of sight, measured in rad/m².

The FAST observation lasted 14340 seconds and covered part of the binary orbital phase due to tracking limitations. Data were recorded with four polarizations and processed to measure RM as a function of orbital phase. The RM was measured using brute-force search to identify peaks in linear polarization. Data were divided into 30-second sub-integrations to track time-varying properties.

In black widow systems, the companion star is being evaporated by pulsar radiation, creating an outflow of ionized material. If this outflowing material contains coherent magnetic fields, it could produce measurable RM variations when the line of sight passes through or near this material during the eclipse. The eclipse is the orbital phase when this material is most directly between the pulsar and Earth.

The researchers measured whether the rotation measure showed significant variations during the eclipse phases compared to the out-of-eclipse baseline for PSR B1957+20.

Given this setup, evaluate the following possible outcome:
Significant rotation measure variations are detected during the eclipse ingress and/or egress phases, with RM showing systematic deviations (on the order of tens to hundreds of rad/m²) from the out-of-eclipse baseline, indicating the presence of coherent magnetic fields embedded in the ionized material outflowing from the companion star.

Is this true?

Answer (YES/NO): YES